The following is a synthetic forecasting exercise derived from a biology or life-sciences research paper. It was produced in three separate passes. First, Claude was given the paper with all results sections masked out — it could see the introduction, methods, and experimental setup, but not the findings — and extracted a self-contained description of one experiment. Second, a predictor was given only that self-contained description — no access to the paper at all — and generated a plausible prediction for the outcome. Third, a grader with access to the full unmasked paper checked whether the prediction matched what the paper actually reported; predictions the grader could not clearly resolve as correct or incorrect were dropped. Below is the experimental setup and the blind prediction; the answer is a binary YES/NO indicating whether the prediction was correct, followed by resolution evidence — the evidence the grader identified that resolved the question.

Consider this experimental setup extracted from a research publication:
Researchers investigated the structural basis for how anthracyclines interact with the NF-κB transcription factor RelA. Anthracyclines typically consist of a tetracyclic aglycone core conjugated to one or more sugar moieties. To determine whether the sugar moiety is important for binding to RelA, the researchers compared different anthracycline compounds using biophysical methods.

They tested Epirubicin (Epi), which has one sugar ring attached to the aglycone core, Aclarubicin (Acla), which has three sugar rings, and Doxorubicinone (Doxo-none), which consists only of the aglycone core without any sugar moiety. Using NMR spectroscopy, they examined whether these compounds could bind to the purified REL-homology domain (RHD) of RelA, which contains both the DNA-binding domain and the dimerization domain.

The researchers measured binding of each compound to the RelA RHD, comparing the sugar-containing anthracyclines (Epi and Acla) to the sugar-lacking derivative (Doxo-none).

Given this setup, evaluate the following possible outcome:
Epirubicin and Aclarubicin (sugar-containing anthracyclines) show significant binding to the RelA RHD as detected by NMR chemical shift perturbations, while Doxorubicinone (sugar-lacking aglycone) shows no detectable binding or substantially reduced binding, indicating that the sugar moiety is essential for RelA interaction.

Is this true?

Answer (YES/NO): NO